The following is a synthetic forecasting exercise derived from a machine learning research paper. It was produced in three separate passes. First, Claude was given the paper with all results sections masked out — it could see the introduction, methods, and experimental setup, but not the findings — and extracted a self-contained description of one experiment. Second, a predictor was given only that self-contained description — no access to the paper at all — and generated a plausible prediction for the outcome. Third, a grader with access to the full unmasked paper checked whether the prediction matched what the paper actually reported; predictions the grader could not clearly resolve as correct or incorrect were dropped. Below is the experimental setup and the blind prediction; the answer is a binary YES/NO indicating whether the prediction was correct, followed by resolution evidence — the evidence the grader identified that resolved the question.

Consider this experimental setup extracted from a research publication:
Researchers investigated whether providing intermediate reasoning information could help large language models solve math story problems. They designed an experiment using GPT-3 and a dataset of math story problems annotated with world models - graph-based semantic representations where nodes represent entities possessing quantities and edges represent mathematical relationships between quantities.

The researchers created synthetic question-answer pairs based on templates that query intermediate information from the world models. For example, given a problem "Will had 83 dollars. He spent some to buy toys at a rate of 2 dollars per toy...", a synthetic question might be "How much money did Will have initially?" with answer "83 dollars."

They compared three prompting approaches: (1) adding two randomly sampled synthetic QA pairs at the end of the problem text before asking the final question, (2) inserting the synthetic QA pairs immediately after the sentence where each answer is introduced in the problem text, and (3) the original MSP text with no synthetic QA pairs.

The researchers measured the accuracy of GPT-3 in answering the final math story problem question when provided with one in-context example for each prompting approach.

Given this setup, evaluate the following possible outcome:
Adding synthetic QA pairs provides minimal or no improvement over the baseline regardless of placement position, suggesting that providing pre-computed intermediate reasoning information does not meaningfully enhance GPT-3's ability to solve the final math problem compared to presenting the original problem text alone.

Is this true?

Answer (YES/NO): NO